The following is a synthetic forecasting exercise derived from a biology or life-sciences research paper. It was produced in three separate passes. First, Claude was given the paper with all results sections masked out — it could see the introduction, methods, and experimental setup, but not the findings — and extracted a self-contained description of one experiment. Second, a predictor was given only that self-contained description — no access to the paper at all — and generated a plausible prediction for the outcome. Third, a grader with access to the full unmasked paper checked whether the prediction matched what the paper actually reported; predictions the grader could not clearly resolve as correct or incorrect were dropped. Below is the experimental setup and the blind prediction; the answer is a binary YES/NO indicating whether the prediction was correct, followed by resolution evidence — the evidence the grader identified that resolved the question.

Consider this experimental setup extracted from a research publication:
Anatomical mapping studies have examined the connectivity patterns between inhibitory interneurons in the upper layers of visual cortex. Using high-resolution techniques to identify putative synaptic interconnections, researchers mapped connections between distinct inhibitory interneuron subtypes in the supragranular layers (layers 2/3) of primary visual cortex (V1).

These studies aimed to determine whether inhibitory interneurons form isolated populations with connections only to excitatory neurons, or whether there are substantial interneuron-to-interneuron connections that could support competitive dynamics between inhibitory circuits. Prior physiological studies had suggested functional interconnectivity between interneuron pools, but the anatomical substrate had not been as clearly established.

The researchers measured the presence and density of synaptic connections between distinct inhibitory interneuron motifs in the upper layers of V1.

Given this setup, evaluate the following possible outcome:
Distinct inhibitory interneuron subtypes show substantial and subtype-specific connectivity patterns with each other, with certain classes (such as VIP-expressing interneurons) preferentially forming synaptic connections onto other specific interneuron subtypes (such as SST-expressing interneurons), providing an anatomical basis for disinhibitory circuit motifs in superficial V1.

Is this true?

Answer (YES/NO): NO